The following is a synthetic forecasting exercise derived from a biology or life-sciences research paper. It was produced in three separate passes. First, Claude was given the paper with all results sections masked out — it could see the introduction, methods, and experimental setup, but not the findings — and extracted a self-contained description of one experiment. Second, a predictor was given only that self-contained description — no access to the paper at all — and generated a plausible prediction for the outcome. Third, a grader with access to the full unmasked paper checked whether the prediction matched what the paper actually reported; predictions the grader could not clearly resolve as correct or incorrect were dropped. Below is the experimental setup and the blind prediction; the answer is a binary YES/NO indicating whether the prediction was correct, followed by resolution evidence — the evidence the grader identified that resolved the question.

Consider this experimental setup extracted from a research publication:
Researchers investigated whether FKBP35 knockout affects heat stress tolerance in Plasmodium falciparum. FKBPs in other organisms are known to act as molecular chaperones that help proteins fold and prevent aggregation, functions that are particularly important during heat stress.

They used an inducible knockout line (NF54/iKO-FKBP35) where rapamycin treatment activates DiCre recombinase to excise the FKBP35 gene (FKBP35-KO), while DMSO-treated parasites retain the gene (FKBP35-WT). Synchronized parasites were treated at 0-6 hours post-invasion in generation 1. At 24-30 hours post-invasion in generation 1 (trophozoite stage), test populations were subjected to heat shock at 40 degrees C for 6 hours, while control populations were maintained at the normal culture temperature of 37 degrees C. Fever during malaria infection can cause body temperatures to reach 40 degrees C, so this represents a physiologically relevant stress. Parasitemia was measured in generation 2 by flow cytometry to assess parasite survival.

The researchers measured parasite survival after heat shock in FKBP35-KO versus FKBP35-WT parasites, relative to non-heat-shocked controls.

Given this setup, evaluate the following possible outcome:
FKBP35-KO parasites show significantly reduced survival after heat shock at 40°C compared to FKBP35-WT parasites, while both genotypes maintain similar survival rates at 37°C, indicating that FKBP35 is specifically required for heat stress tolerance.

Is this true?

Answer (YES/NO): NO